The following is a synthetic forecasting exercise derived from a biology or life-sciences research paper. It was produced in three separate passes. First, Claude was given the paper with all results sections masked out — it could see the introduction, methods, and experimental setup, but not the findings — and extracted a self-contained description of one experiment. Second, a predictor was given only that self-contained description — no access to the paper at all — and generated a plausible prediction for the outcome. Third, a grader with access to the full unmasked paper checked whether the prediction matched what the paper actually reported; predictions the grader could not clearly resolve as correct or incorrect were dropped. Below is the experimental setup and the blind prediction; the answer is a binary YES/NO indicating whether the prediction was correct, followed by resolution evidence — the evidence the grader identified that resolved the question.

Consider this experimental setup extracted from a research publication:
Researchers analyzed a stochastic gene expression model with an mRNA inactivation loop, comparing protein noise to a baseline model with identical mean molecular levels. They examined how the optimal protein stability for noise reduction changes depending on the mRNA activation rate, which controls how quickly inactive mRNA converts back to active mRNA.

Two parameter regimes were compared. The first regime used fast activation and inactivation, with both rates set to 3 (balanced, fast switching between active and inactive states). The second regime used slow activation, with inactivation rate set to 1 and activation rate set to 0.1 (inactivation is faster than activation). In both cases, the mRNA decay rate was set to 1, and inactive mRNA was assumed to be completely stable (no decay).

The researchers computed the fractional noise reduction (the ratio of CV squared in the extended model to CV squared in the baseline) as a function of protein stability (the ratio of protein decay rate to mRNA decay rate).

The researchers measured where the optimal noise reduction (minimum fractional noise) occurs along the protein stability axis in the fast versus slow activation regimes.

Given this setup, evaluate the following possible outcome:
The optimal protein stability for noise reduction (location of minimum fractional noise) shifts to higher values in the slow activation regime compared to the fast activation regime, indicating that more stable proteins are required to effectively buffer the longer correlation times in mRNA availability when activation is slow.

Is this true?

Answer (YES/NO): YES